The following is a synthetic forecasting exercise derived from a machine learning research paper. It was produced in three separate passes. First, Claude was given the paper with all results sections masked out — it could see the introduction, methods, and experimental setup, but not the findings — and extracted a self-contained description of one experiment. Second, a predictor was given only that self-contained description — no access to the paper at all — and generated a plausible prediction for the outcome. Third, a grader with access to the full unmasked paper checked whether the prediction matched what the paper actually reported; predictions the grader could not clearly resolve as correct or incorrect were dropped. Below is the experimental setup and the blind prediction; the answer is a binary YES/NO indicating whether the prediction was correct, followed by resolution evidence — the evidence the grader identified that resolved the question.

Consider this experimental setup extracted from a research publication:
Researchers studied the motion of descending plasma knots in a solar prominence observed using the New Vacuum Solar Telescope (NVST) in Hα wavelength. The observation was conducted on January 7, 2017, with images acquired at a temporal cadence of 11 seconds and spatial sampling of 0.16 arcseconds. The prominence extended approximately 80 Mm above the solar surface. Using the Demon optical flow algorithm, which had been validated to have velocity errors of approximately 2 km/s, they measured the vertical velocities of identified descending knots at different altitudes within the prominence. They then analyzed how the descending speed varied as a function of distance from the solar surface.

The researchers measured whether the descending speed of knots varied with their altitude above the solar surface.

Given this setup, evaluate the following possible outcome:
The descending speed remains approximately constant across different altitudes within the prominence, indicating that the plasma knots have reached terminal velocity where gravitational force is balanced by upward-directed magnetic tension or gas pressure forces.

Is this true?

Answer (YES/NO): NO